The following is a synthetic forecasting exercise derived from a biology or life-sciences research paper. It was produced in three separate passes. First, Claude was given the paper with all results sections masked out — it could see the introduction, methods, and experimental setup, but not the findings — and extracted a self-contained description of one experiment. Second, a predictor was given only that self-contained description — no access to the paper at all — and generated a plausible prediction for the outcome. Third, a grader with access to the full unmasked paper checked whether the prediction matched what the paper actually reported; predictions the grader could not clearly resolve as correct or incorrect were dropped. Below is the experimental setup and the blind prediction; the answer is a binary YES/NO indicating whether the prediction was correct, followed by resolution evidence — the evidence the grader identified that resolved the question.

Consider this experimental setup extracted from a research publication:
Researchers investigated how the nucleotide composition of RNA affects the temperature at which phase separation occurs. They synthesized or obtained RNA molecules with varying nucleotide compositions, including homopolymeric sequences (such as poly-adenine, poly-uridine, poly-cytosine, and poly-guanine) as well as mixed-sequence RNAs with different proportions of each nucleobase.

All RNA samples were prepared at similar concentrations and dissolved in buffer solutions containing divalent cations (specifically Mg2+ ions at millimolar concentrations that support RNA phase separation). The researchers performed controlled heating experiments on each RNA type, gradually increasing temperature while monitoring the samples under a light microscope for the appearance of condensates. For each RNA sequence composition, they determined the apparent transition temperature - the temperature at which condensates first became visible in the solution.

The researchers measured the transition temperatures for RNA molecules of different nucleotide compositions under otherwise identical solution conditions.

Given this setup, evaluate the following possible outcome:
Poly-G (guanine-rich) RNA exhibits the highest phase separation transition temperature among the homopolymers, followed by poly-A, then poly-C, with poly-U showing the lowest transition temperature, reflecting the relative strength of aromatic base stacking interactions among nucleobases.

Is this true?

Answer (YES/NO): NO